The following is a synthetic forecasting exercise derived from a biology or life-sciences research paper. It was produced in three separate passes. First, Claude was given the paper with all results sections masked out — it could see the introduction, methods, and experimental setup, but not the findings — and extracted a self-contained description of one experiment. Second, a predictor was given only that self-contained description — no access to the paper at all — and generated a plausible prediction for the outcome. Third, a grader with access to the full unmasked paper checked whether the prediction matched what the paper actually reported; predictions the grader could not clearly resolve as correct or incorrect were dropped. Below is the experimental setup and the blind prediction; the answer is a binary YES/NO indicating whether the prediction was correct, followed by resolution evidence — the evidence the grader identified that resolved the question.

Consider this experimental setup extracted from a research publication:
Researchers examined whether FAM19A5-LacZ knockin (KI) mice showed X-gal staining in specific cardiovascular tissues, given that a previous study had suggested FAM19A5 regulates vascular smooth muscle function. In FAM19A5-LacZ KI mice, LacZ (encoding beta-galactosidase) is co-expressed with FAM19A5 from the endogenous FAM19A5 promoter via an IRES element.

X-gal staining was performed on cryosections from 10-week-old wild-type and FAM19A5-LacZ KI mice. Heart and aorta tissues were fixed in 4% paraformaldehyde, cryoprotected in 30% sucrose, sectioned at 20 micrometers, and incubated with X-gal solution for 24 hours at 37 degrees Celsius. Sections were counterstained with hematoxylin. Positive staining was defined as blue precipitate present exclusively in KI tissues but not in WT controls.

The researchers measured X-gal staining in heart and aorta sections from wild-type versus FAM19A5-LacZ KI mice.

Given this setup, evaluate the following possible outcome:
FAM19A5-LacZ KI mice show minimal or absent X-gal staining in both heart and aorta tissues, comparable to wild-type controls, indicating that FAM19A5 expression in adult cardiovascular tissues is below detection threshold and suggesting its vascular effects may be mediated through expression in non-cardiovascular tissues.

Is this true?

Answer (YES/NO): NO